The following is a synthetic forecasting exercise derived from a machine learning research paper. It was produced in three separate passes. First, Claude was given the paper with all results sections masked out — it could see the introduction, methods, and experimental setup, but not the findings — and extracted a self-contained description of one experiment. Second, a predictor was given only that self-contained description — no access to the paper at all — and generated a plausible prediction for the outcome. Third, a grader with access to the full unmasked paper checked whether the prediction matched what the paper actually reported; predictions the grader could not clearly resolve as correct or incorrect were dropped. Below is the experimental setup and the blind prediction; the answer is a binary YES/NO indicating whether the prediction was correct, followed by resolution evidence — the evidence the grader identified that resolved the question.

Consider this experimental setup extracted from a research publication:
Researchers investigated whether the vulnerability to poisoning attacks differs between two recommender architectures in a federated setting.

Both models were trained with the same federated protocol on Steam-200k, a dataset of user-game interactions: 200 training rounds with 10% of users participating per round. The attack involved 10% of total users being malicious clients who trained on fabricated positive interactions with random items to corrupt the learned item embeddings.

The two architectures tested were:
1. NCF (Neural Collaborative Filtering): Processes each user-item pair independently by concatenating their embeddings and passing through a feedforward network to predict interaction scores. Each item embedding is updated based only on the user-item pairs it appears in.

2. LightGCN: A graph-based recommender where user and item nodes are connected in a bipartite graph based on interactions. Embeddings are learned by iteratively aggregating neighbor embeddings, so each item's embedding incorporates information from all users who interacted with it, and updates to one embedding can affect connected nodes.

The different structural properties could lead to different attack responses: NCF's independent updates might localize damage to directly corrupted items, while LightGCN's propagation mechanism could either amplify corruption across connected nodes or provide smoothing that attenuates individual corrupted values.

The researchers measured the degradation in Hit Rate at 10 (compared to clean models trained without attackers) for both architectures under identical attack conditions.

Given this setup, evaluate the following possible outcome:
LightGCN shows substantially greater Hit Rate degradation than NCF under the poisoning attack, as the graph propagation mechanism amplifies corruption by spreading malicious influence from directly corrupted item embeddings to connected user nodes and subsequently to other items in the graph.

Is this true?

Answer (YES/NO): NO